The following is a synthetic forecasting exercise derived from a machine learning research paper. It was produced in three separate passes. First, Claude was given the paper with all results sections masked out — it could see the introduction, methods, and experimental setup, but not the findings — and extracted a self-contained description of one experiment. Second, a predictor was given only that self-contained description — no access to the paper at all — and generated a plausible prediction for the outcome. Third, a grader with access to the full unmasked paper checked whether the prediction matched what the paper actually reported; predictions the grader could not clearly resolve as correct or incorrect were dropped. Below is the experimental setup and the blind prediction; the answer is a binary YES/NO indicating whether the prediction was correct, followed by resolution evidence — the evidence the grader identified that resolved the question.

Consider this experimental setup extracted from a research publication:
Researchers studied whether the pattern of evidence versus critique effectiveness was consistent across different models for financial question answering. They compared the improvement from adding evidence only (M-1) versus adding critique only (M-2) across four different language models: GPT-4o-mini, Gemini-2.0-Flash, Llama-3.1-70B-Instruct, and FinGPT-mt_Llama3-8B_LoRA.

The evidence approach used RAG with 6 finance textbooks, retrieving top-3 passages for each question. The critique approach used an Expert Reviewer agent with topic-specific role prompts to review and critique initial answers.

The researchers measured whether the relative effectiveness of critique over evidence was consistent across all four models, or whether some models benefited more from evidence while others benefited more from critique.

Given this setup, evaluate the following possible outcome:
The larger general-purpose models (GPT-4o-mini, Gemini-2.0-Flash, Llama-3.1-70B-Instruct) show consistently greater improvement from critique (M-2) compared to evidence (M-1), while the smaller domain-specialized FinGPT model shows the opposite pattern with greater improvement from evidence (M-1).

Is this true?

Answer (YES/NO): NO